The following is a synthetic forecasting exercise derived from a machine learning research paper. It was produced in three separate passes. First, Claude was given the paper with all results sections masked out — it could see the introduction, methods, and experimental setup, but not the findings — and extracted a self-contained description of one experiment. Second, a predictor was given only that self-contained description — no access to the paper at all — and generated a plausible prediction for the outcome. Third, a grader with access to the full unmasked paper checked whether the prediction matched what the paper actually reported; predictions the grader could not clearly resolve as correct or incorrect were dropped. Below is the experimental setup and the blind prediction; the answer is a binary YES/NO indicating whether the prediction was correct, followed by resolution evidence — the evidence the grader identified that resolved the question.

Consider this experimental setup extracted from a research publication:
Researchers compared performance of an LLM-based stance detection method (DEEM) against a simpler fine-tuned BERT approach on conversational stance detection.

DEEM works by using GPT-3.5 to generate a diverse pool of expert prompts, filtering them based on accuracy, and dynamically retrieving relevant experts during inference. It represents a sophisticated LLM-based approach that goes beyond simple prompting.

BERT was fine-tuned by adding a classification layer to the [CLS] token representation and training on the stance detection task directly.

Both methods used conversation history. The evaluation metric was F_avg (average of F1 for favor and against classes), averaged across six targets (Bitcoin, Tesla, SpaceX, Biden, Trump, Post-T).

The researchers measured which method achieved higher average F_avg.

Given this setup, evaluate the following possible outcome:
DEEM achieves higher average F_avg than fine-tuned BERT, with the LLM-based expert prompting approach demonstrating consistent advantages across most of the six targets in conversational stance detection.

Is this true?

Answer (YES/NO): YES